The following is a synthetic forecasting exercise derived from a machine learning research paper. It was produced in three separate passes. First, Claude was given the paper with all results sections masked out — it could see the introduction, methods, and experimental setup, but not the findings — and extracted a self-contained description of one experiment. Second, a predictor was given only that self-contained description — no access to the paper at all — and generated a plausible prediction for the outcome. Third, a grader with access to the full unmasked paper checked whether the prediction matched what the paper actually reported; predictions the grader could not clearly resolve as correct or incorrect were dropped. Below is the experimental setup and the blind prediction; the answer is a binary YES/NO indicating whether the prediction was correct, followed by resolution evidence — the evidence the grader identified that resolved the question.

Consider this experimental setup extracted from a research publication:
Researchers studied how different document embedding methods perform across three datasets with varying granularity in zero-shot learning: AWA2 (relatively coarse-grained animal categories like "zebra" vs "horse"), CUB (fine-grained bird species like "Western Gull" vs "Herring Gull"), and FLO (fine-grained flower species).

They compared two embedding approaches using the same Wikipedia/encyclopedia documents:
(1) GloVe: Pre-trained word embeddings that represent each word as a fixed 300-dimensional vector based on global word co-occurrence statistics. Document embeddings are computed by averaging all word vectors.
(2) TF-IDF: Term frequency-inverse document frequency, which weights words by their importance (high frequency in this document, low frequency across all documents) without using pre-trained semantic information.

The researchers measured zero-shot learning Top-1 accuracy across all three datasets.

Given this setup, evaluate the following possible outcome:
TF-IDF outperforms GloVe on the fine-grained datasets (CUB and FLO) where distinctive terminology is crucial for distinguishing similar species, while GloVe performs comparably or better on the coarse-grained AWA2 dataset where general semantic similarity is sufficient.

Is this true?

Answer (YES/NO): YES